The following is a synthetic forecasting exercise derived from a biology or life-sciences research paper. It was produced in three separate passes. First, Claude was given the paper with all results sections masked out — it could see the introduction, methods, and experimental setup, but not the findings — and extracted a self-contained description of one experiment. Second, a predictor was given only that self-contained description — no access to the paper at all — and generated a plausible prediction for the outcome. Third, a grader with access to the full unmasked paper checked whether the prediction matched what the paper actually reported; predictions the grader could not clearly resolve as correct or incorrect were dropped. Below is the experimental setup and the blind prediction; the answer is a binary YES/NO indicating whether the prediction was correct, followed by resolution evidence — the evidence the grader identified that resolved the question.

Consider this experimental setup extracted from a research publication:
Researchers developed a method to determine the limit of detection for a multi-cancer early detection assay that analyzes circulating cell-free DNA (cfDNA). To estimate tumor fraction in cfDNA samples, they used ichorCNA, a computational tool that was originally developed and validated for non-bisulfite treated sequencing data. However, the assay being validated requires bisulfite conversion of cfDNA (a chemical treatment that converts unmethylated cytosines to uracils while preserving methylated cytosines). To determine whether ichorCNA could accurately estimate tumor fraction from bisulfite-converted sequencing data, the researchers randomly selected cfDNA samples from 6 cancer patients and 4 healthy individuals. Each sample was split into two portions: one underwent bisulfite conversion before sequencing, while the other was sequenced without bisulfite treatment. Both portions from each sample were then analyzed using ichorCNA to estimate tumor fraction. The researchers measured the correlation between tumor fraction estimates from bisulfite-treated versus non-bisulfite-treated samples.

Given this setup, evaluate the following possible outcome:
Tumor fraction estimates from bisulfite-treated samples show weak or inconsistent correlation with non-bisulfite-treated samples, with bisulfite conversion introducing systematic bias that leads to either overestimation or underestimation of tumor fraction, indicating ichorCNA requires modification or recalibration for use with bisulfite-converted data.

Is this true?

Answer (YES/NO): NO